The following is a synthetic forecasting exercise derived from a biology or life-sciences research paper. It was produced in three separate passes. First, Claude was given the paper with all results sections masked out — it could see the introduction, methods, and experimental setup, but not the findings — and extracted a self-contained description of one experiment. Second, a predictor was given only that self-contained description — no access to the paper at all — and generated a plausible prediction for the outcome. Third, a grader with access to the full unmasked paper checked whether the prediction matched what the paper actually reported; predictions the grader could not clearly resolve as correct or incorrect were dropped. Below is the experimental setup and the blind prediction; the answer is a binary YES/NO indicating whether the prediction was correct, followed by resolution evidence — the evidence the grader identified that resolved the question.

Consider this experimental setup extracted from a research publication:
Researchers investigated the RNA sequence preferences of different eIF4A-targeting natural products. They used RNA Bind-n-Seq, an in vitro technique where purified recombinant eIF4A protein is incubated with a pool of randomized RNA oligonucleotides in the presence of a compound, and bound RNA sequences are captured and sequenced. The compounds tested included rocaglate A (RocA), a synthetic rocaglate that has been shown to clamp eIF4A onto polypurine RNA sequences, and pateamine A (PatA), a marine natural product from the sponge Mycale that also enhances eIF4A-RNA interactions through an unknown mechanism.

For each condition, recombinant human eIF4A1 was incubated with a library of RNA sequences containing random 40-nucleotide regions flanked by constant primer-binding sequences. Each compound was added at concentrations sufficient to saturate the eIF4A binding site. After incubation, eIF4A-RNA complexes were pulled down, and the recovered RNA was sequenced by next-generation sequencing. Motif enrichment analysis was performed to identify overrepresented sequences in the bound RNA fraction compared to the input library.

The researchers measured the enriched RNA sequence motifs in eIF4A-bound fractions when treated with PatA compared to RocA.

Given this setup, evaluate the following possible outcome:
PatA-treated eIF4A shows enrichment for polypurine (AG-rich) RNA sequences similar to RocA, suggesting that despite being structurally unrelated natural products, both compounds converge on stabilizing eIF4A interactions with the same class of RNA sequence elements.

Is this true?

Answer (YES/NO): NO